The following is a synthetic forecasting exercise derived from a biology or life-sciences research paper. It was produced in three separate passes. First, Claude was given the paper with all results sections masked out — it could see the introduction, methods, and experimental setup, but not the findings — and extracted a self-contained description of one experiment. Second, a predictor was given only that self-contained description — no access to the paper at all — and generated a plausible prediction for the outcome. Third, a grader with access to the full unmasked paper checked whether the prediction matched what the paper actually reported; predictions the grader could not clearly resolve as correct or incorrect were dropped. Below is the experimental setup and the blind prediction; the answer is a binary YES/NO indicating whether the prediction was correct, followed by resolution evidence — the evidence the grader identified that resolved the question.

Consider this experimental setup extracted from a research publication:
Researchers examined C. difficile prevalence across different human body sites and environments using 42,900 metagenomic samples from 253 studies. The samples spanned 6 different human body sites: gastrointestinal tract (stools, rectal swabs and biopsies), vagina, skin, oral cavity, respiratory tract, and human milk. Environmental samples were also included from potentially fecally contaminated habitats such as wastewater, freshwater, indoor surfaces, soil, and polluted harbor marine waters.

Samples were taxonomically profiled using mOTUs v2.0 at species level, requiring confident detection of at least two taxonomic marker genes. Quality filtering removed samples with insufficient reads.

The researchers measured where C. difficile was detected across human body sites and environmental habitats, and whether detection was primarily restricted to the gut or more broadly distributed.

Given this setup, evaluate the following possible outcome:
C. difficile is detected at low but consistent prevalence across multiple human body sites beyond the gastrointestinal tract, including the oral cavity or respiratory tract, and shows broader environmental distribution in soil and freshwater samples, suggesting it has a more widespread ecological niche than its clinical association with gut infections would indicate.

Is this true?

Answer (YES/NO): NO